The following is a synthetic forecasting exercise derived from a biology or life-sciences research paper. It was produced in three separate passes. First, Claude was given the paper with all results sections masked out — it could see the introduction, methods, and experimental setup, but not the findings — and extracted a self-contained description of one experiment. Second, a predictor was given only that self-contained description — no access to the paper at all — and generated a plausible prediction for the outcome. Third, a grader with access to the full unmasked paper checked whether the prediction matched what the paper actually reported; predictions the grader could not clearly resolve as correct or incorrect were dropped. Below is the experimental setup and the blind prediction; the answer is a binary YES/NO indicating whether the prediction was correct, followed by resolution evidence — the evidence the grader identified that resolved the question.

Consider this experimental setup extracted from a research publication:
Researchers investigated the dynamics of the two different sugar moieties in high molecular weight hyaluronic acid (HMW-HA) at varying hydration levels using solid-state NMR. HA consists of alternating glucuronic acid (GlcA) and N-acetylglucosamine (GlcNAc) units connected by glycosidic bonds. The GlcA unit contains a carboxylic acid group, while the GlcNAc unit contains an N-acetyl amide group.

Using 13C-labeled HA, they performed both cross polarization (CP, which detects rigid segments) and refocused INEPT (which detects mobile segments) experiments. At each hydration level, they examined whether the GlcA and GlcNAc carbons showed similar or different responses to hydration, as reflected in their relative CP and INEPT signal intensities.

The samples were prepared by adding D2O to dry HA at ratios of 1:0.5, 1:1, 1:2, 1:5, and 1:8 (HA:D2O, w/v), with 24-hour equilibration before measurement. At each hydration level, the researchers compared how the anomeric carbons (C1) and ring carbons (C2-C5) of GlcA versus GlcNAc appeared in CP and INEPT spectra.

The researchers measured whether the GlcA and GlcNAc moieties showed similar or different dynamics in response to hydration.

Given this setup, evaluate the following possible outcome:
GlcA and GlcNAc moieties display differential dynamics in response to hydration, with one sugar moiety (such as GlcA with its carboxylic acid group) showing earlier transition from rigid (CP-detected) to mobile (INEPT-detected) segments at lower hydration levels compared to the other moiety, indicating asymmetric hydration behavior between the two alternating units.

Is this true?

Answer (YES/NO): NO